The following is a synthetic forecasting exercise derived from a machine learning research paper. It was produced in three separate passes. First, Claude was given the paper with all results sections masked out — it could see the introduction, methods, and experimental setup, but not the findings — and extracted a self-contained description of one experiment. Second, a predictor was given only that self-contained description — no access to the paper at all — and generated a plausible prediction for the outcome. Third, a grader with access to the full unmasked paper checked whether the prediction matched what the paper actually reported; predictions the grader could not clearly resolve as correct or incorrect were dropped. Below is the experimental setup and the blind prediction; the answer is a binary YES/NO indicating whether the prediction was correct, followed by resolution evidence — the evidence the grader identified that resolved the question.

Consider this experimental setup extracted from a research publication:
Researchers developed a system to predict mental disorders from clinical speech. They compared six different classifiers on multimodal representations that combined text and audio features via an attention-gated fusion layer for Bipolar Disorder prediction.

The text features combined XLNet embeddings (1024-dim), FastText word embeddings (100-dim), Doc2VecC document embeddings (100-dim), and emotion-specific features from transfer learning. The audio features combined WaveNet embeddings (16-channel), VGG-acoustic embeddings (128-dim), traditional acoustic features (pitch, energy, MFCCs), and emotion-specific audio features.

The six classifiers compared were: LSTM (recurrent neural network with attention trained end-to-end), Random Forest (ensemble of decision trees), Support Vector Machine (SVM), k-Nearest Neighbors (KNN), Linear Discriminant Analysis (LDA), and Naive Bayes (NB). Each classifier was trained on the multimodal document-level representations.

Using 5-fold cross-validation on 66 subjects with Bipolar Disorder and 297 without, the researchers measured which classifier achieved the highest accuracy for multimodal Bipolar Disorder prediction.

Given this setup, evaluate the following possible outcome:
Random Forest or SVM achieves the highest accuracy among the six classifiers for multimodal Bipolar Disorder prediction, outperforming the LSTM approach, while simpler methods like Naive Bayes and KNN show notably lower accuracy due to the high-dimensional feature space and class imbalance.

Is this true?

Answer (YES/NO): NO